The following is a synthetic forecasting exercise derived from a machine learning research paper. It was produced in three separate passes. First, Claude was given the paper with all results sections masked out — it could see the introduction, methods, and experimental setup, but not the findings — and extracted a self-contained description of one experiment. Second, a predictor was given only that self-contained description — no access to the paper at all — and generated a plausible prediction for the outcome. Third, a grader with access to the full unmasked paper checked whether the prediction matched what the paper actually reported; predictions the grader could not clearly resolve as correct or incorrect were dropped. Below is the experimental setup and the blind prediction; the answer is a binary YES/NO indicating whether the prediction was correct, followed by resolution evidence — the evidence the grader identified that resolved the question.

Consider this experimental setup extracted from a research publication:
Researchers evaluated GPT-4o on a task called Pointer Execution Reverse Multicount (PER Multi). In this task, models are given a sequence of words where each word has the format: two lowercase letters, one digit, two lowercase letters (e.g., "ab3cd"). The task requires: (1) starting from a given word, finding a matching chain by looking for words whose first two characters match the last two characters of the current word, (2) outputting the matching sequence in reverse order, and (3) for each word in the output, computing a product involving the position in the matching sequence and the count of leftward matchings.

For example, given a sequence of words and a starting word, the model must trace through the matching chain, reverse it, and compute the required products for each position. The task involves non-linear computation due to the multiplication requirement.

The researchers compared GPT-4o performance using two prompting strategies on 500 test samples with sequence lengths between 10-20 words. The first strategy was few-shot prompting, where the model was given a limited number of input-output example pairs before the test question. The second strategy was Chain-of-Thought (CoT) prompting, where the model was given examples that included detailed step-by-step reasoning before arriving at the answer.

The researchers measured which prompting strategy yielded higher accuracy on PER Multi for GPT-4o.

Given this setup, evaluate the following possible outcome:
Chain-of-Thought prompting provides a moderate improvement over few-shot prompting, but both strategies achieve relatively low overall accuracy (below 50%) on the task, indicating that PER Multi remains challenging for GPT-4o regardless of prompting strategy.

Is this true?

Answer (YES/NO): YES